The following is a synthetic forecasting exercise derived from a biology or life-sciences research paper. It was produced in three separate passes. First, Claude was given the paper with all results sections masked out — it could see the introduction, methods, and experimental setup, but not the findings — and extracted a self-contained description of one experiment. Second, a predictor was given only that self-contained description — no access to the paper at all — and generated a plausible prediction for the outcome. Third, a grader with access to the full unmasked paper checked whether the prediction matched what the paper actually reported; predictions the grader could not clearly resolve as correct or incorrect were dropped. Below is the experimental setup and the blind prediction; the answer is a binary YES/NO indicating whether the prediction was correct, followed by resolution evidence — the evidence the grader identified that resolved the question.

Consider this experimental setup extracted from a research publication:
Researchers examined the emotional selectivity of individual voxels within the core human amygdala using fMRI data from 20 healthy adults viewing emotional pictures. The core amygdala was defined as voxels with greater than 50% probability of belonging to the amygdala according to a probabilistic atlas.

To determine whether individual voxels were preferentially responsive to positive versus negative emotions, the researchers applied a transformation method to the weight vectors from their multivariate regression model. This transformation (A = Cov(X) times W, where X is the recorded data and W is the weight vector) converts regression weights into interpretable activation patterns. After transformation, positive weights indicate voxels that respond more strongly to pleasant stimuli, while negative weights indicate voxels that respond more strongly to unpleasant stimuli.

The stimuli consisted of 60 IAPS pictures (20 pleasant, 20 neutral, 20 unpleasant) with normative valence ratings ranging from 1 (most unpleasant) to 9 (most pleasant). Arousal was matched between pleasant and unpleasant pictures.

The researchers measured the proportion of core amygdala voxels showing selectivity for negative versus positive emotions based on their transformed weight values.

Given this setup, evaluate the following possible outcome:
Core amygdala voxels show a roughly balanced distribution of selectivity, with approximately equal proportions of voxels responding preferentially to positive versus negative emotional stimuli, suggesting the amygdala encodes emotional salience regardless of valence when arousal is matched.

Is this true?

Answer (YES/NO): NO